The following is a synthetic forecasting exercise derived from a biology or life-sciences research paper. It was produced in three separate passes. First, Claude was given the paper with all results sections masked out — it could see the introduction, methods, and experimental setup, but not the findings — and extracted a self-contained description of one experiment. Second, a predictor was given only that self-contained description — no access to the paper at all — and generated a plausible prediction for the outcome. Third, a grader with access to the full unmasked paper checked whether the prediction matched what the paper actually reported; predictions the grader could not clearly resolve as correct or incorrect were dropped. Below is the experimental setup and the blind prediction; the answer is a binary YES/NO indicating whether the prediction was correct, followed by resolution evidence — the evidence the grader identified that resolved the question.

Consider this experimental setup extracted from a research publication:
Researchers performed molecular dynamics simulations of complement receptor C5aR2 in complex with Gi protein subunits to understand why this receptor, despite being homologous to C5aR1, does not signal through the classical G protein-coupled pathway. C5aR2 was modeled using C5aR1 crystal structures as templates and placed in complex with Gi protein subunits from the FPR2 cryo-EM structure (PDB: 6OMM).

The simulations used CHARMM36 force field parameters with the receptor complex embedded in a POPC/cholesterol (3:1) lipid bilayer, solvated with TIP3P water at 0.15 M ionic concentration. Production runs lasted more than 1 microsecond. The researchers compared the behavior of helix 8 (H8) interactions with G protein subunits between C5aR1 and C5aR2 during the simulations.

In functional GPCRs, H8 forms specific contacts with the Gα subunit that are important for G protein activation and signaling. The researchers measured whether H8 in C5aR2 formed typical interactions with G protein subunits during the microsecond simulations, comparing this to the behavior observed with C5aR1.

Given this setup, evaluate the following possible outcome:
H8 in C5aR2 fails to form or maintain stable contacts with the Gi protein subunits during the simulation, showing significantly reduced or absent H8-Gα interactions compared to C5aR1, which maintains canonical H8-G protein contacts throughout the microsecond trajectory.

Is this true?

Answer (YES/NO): YES